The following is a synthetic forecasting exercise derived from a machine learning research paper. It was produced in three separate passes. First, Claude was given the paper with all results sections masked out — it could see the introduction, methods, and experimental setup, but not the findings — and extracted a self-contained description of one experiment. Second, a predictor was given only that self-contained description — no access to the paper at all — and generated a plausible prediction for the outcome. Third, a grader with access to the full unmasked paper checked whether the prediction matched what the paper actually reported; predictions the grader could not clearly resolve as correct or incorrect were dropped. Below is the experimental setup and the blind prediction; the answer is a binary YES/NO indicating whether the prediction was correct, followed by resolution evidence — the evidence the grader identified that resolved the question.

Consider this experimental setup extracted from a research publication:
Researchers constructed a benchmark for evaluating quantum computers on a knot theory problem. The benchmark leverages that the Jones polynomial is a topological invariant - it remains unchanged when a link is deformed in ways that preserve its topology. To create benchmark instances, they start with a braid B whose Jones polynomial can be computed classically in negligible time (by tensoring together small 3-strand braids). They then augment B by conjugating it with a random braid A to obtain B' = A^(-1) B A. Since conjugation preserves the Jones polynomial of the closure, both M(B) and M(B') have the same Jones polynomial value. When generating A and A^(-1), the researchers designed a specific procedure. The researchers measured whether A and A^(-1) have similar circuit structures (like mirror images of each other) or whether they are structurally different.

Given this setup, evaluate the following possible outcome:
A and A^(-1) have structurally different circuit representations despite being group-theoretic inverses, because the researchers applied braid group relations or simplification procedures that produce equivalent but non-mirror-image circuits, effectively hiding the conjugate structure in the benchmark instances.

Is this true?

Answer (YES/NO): NO